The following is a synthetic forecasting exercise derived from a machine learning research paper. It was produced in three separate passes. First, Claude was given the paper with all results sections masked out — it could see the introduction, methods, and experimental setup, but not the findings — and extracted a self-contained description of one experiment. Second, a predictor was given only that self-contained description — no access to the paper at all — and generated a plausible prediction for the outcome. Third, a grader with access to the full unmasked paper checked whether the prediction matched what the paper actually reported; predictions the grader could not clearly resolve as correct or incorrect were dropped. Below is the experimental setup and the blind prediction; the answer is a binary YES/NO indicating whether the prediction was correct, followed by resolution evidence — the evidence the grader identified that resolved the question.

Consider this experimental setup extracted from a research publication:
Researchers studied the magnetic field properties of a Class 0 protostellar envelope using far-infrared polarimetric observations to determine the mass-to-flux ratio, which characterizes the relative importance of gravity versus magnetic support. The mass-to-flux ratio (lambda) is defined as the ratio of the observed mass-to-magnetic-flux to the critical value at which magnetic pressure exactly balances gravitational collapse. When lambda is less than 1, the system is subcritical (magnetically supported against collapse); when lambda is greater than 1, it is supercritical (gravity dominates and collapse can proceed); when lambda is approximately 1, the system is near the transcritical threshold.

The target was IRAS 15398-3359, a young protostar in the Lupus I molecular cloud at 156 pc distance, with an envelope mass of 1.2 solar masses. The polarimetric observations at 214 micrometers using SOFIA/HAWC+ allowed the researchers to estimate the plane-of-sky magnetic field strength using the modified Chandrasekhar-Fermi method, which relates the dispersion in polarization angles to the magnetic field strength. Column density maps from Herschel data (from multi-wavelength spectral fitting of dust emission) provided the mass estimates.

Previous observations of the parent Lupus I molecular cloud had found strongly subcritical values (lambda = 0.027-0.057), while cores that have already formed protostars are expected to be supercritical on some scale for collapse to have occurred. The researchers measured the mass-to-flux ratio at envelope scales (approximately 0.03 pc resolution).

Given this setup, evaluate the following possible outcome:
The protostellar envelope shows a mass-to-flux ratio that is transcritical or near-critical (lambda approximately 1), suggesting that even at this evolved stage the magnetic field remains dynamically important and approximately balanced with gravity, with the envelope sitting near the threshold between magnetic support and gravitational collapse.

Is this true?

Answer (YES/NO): YES